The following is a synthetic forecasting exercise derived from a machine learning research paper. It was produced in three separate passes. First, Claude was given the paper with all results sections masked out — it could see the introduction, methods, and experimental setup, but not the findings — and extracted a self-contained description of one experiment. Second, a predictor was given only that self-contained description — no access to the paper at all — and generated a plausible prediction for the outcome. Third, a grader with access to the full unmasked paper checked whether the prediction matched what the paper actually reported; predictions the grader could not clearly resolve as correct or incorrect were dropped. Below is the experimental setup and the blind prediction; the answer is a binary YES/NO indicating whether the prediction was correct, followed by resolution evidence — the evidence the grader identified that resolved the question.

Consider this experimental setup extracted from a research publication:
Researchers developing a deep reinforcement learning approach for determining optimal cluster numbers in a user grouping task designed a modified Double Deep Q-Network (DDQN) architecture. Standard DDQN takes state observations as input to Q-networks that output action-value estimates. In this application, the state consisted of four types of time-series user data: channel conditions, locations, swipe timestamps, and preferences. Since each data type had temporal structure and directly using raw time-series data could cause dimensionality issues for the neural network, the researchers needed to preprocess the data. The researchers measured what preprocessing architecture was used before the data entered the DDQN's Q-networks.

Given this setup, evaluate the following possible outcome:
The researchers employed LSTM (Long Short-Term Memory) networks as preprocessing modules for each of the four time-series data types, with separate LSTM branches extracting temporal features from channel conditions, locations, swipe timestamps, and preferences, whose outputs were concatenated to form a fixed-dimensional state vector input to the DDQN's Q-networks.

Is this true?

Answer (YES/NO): NO